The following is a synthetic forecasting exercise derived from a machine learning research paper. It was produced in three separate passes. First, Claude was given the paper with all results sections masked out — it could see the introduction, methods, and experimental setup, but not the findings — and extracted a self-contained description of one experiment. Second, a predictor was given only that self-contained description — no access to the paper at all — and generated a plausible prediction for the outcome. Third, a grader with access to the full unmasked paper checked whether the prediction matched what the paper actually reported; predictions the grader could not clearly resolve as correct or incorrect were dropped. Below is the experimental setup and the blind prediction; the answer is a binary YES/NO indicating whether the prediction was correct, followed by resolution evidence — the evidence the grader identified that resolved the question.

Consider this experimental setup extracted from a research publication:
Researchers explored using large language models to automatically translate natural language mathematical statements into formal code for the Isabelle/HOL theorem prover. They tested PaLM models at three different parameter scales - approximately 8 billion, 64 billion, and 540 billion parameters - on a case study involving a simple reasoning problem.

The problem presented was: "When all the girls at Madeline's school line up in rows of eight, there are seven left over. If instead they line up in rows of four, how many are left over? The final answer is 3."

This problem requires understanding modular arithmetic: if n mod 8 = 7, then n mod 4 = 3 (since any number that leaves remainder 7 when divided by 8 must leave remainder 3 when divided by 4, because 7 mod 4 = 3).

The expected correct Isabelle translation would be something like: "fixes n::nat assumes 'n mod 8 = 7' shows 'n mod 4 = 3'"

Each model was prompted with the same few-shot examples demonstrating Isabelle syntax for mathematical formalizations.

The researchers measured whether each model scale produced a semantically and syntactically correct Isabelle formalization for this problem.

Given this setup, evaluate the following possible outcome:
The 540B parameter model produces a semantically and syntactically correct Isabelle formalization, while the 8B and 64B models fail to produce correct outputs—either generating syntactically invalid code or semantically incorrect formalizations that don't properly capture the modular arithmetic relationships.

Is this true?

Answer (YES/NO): YES